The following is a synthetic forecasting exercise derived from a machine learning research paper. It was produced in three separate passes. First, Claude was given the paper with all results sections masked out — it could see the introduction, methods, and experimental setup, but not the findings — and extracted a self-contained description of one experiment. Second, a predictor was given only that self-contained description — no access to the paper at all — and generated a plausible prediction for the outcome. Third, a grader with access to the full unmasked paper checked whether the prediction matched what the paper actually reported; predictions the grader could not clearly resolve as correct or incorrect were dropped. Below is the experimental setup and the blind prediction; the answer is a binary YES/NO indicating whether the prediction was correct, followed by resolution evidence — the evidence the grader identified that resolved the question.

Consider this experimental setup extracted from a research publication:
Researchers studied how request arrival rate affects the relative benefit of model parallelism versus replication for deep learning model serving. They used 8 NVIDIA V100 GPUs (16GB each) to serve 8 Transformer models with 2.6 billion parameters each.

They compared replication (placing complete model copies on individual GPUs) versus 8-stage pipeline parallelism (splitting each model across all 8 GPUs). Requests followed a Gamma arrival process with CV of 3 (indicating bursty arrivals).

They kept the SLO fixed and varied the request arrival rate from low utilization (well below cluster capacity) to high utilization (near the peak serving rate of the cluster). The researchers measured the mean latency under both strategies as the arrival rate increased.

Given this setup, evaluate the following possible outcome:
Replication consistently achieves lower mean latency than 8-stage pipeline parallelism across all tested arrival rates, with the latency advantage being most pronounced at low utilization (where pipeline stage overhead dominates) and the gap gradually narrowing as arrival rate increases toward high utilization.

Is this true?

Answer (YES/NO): NO